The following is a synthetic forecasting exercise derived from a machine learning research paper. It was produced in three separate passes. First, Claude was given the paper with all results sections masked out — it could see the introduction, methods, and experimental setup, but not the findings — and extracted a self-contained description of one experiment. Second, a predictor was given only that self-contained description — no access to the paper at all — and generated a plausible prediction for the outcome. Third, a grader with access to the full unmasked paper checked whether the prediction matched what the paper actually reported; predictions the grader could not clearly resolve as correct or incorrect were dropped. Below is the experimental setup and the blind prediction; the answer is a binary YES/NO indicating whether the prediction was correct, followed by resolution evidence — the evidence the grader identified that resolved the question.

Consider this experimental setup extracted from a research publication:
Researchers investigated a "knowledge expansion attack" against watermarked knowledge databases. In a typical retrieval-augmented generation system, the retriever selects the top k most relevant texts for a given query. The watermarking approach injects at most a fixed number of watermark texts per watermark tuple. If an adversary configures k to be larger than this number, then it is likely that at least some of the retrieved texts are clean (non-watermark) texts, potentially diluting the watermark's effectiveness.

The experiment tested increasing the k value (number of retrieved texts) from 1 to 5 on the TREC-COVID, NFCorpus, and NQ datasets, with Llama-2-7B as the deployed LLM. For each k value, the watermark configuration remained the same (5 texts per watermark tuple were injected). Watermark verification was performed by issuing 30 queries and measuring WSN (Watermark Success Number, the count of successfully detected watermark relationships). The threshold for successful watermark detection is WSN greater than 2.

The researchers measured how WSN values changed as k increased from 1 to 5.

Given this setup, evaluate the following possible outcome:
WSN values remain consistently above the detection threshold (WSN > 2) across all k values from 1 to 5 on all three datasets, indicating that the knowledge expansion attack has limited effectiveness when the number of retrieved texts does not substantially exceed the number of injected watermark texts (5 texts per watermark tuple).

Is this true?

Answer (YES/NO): YES